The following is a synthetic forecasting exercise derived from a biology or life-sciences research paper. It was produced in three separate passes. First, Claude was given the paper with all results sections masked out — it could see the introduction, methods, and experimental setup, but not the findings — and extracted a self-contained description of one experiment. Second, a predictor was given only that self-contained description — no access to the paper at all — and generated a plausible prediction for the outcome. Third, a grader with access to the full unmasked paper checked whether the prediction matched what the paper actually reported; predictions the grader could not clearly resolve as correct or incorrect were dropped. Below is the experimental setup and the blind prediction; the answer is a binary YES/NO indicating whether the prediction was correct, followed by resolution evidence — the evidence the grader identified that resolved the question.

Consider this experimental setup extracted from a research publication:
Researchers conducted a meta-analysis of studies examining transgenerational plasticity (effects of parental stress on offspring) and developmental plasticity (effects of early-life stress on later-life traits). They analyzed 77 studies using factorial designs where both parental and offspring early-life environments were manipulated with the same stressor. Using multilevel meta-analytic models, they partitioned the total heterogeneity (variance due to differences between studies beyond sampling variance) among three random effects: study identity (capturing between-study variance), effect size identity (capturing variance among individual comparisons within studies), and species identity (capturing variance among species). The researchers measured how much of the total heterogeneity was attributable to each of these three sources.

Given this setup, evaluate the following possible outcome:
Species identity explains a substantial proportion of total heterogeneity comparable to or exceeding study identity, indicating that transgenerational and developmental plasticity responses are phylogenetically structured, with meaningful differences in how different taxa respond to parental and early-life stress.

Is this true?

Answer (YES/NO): NO